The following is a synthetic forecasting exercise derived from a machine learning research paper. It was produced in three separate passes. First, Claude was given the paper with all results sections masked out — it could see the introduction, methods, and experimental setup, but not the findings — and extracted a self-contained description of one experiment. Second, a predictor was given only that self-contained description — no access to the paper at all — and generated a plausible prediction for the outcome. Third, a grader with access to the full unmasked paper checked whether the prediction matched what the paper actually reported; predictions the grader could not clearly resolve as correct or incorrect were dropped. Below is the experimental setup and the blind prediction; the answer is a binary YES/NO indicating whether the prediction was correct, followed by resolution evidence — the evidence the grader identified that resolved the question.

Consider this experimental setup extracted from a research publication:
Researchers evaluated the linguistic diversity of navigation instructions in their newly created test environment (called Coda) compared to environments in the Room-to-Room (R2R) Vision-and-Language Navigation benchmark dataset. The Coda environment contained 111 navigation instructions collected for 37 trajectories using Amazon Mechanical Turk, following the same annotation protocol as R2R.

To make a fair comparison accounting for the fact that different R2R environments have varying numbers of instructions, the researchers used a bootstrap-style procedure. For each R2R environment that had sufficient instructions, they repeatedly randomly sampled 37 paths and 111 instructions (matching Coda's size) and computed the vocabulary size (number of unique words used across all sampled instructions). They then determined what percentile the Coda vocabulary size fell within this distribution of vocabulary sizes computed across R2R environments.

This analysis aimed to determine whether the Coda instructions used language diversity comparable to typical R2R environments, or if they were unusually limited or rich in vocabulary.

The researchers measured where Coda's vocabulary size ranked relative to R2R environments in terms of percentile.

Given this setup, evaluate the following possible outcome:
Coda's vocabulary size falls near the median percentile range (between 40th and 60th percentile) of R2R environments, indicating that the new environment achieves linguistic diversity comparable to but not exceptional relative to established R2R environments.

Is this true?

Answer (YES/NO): YES